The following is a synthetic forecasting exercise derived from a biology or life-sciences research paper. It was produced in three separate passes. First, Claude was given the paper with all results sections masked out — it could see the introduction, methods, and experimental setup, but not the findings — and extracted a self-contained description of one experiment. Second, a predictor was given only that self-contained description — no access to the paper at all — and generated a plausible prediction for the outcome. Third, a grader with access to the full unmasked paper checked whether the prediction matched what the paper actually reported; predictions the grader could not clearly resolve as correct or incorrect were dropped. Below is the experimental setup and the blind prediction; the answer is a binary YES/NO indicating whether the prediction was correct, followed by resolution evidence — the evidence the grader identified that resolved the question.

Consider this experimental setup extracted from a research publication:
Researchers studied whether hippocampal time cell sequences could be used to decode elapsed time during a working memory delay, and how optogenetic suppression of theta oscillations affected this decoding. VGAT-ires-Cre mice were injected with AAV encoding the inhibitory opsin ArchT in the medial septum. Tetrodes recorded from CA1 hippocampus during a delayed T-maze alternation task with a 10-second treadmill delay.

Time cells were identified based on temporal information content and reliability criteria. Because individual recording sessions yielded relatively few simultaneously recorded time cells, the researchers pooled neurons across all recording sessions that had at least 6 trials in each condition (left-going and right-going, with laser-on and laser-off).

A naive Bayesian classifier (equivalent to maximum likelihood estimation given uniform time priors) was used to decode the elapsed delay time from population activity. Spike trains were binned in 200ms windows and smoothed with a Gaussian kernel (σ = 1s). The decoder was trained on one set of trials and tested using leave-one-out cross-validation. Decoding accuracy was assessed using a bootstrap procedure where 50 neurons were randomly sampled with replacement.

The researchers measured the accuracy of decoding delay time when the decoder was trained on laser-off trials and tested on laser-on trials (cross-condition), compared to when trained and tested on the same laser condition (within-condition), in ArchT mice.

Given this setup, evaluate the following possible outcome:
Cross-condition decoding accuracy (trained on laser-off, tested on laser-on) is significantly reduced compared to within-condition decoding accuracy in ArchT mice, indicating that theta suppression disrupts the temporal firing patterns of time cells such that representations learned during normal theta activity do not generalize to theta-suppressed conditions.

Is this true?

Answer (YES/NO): YES